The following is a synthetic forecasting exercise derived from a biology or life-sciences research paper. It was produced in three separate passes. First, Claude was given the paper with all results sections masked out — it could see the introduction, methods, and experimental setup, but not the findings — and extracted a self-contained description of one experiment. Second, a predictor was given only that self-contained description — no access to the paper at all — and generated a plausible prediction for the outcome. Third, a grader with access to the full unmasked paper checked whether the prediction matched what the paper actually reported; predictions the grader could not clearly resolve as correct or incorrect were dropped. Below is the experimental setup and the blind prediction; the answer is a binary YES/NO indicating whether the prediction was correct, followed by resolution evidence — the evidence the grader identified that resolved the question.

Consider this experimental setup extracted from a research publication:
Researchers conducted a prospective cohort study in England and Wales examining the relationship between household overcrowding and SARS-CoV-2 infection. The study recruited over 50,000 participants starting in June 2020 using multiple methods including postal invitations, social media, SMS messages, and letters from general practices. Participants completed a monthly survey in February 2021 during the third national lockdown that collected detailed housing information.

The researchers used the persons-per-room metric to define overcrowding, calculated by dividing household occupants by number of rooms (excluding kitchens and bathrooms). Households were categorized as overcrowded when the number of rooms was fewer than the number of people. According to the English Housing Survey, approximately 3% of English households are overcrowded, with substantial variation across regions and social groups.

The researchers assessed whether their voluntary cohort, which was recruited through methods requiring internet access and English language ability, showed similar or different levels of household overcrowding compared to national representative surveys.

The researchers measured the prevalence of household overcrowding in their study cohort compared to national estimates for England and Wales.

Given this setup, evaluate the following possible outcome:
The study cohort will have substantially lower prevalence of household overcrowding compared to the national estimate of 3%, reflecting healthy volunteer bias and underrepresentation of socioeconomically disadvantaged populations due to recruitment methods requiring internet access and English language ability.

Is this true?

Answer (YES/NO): NO